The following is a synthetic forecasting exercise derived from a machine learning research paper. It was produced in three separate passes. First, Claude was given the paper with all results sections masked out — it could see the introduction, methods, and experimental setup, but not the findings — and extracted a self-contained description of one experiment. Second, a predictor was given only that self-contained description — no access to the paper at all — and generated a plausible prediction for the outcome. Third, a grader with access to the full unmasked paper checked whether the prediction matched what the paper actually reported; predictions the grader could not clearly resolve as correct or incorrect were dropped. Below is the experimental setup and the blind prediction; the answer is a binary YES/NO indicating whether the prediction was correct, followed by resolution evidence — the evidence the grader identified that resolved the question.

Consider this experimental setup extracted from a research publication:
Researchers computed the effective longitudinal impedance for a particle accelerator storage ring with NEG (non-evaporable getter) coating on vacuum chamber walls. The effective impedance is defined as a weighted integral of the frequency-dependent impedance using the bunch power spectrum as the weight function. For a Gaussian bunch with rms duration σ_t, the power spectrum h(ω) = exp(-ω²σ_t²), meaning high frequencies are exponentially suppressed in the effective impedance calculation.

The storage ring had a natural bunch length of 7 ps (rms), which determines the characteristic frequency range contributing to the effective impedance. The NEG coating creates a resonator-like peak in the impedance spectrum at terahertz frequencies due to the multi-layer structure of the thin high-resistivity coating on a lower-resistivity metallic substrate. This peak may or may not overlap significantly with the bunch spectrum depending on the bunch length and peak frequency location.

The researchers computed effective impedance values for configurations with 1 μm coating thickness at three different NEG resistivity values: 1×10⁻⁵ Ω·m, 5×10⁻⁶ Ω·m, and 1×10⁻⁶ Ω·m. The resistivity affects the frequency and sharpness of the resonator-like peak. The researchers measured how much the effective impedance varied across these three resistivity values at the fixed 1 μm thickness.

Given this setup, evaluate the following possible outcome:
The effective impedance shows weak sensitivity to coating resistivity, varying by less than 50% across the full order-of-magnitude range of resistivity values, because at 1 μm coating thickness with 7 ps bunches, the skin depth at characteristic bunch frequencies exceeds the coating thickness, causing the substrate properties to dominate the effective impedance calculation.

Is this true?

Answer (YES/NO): YES